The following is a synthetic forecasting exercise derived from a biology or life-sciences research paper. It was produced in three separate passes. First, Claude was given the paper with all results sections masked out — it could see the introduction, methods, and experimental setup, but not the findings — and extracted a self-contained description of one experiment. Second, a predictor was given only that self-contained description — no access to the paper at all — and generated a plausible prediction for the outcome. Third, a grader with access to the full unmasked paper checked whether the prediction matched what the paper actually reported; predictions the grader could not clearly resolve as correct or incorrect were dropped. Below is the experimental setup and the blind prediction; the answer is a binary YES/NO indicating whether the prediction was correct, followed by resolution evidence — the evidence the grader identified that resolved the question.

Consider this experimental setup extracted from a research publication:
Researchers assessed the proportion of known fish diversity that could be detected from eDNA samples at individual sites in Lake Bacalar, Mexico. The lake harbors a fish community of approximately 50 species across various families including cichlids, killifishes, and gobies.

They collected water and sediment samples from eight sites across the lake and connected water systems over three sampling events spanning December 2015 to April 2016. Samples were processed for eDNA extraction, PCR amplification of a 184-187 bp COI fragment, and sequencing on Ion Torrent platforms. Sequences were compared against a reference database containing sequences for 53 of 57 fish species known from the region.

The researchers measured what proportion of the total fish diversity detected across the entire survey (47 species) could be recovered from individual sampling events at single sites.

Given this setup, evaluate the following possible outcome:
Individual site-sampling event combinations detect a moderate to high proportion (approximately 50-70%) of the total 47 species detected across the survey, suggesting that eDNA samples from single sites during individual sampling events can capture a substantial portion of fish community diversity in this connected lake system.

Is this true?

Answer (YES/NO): NO